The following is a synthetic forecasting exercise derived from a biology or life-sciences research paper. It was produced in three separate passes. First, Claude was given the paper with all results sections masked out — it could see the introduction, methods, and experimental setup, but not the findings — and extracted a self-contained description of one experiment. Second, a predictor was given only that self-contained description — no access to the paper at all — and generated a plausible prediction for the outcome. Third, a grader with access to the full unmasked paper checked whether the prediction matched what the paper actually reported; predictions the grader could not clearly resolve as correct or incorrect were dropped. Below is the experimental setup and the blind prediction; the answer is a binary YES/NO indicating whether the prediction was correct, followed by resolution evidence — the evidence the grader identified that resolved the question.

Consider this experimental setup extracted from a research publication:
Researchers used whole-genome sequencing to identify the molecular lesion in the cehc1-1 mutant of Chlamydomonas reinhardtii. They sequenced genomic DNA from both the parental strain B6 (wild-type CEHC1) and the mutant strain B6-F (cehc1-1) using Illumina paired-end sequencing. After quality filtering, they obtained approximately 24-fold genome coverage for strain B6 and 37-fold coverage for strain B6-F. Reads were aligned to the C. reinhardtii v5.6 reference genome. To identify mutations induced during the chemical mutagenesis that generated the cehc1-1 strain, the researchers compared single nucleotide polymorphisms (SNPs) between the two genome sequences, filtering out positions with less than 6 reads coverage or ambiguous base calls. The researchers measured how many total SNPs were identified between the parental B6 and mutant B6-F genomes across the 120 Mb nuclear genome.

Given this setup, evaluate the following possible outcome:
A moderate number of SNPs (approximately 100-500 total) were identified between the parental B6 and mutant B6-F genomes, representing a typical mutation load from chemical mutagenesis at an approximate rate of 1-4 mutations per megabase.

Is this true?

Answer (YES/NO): NO